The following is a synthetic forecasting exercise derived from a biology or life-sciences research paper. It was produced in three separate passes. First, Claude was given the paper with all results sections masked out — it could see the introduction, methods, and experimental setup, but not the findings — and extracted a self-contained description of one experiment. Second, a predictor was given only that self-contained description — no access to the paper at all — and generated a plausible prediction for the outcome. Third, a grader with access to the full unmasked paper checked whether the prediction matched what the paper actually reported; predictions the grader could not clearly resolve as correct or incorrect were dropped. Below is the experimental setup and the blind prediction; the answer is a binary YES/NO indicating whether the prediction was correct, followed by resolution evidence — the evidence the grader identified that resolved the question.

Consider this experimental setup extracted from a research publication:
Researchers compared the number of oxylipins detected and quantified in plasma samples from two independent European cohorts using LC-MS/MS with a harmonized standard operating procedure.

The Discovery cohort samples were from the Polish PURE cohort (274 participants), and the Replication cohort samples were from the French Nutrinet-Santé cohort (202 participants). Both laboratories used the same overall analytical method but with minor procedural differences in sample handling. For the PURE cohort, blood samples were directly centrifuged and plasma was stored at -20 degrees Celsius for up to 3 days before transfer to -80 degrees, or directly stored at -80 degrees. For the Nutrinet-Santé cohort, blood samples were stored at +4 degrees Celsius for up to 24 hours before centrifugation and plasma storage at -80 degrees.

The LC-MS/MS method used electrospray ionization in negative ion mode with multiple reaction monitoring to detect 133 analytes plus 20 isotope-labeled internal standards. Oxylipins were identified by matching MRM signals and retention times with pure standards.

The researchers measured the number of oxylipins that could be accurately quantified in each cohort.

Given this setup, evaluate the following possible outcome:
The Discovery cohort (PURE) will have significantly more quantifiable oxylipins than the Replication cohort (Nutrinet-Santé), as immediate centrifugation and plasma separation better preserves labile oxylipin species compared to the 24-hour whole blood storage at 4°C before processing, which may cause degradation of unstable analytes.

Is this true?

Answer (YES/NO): YES